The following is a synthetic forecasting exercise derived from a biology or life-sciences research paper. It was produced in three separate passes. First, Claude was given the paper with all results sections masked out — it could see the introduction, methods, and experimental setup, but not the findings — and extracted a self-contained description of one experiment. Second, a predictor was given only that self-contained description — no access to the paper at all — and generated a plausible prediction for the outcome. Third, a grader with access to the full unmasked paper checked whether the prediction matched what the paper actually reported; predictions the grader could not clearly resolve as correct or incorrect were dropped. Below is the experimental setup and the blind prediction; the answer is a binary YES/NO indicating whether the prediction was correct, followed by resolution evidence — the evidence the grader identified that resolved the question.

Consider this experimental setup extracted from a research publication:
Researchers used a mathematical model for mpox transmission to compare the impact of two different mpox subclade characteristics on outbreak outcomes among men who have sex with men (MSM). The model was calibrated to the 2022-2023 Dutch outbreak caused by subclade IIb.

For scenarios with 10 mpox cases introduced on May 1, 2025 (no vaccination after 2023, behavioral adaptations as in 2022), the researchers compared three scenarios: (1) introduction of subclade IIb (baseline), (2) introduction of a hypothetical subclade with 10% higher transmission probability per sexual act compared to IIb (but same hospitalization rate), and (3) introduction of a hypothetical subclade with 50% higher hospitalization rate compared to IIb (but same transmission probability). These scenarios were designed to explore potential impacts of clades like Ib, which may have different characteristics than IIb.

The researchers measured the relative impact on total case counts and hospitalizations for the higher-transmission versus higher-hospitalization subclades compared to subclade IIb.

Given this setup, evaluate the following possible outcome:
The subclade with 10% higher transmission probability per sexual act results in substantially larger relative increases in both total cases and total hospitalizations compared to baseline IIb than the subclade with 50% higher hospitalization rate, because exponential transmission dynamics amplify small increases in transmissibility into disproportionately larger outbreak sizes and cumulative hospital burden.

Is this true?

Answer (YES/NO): NO